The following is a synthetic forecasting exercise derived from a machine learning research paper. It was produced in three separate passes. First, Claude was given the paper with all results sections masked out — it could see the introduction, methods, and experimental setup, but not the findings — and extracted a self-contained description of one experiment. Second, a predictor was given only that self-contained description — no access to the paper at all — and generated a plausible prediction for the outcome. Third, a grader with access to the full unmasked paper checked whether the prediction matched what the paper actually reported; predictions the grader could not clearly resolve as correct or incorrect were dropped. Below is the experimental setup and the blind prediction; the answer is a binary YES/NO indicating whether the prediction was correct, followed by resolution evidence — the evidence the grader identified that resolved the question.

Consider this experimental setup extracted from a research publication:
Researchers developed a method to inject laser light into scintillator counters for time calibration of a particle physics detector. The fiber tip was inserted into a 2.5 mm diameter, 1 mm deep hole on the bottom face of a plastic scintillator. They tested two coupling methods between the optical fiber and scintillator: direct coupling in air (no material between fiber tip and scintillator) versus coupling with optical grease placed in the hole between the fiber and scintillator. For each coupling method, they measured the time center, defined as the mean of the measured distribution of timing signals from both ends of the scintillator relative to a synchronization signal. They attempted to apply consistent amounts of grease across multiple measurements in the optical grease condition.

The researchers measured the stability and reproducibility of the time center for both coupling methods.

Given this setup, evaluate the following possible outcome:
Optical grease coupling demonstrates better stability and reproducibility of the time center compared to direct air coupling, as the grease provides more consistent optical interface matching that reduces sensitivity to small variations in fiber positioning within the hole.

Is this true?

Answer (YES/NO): NO